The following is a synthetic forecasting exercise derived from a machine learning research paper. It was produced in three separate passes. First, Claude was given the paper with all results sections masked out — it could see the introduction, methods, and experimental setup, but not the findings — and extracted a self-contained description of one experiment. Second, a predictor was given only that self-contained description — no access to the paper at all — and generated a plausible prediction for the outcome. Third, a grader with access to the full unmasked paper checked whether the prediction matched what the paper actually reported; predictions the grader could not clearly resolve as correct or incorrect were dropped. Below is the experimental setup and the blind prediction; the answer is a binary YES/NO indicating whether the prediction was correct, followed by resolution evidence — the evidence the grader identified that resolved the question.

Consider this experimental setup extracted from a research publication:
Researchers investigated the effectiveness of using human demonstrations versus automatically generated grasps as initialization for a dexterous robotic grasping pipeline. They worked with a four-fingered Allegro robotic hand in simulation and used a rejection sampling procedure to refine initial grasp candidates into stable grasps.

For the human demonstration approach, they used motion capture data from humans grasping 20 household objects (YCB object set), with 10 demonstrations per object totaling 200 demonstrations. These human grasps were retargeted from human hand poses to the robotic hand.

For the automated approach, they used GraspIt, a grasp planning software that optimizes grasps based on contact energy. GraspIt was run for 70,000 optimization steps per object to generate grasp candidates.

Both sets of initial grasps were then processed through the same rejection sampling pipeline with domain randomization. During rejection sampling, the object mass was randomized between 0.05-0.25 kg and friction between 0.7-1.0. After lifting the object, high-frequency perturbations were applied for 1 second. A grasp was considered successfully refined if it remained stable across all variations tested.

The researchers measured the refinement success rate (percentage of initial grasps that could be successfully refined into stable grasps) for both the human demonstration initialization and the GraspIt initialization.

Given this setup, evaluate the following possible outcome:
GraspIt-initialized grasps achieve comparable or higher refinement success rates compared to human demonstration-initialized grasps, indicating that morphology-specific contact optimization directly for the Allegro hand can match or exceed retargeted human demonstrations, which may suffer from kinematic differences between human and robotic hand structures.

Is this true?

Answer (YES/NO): NO